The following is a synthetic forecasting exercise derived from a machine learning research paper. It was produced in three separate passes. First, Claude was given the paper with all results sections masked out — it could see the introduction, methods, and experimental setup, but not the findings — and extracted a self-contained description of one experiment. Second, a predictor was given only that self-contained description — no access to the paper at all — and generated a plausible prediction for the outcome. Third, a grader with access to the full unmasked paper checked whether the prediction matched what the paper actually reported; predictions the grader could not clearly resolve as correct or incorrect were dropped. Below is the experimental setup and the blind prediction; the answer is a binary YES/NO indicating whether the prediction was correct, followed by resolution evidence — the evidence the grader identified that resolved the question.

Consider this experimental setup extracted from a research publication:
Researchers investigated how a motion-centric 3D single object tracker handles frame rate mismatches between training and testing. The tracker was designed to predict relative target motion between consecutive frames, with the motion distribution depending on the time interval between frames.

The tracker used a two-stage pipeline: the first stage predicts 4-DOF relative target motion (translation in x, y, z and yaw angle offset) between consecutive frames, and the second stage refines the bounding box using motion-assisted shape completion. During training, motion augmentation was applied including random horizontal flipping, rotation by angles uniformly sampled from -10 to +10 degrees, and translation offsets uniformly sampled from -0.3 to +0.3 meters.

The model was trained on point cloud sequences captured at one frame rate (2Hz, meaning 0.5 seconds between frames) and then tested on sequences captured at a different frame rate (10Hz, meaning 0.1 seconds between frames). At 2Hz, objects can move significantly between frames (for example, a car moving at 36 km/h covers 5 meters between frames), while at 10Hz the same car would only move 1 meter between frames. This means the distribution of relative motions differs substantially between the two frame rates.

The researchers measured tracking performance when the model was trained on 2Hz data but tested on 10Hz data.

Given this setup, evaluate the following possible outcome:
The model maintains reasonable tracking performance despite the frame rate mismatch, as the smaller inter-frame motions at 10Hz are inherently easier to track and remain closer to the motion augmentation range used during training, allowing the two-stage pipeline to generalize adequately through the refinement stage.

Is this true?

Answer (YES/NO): NO